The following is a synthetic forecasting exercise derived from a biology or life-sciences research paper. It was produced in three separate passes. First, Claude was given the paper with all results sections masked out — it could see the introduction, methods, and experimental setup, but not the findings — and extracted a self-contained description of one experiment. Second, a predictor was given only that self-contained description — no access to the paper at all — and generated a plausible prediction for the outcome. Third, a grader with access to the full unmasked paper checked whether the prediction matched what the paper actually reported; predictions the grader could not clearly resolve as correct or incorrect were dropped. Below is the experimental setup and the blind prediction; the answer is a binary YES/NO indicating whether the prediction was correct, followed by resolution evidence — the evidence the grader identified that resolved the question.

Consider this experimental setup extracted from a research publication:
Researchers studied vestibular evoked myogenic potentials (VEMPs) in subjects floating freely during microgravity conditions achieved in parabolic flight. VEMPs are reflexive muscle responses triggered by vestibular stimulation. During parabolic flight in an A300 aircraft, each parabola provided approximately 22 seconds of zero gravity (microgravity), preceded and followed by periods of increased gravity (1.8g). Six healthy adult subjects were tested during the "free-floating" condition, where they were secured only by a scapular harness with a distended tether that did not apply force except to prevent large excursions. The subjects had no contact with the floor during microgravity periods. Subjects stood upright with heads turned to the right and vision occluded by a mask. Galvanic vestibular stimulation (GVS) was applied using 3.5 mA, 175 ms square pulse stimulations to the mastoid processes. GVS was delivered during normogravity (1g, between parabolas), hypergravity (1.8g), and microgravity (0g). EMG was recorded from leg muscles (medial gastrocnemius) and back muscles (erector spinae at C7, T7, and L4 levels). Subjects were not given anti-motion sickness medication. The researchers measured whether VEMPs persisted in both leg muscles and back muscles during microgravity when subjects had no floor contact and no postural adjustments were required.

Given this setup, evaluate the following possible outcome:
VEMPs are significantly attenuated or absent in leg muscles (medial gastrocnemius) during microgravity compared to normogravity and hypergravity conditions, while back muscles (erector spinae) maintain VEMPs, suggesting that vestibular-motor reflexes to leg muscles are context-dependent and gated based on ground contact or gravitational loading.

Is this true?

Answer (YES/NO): YES